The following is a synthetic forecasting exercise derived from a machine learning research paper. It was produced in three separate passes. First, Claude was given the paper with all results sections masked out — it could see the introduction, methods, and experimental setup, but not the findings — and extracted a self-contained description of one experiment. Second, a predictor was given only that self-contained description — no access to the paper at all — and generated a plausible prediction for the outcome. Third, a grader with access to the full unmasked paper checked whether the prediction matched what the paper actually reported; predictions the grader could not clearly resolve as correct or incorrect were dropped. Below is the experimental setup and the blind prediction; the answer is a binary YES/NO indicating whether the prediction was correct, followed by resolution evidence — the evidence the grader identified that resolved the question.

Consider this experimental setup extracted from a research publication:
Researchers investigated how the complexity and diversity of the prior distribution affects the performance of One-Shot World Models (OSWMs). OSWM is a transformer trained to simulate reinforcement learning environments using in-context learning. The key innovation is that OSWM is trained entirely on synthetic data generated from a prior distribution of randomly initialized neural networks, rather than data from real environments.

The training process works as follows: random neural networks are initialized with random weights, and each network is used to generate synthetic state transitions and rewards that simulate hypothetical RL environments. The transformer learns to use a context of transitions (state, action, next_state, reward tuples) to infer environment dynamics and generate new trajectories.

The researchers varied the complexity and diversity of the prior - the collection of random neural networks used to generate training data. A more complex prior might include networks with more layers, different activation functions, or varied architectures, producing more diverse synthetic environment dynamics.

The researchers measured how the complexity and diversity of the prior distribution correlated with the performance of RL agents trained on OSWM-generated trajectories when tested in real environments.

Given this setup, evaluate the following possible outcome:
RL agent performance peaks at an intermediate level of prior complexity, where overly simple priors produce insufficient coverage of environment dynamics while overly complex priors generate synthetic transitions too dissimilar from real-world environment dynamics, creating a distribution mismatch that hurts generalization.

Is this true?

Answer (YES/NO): NO